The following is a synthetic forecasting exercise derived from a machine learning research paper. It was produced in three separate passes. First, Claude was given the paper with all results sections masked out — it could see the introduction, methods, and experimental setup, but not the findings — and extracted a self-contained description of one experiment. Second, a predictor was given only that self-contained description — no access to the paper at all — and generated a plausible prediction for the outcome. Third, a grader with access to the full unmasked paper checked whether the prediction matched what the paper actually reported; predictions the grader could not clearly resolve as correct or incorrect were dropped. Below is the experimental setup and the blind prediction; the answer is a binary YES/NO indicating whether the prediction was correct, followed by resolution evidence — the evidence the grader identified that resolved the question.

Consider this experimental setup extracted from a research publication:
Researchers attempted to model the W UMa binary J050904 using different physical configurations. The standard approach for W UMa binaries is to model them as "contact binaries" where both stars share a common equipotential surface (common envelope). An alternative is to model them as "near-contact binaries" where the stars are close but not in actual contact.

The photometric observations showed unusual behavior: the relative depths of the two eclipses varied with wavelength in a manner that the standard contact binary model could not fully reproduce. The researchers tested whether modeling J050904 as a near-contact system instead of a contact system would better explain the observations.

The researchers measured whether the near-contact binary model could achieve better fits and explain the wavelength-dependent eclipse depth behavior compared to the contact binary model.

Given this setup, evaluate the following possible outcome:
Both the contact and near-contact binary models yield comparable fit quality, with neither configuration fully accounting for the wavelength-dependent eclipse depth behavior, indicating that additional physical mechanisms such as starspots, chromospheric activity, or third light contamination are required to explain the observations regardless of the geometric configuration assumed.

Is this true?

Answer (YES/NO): NO